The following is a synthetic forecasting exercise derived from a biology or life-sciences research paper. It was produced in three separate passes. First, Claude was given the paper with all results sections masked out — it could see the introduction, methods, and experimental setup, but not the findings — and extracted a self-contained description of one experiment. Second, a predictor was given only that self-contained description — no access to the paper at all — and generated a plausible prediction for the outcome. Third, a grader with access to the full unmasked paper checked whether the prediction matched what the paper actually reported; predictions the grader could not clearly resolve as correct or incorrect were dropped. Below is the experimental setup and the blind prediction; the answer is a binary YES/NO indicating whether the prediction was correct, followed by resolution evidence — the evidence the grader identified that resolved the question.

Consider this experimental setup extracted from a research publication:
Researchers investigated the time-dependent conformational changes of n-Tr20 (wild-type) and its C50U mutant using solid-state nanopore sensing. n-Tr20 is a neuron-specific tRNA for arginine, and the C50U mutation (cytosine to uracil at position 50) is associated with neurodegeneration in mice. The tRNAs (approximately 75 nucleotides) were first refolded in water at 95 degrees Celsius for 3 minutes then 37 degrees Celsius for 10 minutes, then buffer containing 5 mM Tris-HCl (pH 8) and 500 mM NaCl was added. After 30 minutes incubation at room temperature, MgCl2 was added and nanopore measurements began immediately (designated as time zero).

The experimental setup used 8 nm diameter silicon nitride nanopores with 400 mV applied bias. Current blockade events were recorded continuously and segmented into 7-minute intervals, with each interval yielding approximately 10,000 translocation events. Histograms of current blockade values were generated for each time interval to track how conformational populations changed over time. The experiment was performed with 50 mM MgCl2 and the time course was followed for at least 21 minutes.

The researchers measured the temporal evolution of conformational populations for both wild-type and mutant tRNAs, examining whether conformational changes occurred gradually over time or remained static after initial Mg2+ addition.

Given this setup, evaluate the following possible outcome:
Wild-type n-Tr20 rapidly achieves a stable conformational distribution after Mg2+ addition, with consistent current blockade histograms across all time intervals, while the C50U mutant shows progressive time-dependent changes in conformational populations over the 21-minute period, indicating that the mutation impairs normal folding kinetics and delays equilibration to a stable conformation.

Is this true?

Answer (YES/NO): NO